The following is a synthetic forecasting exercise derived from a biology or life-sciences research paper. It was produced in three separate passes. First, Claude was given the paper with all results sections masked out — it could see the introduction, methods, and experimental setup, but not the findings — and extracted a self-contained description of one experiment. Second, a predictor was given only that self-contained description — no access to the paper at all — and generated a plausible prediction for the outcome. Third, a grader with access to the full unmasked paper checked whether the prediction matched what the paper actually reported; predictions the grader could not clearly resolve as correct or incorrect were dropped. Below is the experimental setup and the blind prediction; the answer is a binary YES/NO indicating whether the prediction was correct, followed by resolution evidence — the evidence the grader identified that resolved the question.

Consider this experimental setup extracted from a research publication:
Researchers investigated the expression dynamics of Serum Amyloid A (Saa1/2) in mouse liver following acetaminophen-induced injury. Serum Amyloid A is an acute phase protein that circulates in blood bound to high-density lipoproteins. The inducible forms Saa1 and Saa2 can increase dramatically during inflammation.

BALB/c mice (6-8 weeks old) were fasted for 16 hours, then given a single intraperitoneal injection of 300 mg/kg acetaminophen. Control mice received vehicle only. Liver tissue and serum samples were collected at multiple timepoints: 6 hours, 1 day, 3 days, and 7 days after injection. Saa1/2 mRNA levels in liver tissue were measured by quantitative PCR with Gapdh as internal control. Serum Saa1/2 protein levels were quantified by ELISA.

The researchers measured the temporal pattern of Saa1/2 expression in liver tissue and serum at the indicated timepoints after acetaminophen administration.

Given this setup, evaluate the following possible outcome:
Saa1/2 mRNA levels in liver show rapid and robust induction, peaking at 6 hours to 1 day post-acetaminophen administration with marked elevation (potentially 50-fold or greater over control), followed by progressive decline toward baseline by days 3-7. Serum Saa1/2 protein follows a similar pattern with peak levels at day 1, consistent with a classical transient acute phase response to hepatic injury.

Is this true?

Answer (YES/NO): YES